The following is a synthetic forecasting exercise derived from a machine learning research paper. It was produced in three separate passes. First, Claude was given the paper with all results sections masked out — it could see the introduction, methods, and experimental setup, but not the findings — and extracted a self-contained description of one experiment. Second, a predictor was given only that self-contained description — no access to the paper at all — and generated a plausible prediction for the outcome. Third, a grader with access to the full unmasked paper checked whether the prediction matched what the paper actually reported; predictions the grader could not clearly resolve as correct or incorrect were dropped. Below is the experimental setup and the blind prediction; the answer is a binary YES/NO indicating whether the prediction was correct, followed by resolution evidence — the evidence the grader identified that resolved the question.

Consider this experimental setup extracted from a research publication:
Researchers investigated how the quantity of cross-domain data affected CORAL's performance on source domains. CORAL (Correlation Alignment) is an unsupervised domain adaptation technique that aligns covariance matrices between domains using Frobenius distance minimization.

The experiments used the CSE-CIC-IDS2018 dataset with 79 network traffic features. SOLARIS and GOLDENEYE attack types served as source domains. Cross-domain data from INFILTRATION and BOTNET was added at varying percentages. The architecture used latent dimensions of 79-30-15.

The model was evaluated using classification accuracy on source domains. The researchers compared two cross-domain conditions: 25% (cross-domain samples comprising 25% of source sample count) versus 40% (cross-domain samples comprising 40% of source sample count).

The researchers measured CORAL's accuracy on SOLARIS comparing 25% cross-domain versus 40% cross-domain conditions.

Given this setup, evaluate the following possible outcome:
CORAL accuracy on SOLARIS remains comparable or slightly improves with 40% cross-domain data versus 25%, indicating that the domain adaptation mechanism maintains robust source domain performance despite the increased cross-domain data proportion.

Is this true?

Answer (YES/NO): NO